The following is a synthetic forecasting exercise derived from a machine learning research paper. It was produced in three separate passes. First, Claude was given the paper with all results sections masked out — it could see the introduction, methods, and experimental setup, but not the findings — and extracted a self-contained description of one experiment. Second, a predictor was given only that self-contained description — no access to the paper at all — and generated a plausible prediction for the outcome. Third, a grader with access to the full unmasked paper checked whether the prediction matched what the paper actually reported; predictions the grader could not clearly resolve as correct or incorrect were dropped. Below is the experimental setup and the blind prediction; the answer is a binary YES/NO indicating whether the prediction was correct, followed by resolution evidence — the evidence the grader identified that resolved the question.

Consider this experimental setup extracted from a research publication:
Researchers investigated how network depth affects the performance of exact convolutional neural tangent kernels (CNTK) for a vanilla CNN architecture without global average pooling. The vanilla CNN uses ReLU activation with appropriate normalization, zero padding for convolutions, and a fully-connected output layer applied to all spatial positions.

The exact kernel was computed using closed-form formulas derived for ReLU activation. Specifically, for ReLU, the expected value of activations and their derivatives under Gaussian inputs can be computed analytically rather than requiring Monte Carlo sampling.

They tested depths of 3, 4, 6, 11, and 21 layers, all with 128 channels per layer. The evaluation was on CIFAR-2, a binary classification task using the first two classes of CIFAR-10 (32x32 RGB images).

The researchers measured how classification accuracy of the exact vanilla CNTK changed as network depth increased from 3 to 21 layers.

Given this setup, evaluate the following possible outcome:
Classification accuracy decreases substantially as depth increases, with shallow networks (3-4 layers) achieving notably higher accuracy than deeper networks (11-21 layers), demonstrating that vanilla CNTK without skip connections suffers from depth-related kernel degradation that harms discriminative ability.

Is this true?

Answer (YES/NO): NO